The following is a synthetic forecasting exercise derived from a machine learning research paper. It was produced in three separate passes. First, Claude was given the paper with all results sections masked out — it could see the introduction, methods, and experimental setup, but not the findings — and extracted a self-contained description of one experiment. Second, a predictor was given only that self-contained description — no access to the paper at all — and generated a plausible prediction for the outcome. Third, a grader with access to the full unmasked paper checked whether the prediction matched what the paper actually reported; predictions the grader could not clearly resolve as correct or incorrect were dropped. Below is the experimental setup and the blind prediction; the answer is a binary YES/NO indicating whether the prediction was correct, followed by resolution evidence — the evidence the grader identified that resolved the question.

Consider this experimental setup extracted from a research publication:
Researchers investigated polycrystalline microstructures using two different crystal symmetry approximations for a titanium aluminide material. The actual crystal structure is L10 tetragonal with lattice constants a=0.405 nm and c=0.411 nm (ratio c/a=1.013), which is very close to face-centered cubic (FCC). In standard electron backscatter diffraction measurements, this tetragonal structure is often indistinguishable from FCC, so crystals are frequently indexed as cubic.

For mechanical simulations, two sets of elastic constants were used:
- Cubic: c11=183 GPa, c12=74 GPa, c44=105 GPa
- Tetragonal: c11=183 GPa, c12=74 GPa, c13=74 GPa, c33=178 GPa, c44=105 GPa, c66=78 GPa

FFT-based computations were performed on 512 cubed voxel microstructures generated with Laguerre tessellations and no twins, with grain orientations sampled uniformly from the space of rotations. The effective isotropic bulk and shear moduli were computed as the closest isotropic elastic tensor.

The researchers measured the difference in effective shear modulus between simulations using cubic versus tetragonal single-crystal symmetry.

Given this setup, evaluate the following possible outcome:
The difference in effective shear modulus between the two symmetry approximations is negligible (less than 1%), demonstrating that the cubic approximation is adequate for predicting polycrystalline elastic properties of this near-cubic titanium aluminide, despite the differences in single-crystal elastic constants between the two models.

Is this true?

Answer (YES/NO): NO